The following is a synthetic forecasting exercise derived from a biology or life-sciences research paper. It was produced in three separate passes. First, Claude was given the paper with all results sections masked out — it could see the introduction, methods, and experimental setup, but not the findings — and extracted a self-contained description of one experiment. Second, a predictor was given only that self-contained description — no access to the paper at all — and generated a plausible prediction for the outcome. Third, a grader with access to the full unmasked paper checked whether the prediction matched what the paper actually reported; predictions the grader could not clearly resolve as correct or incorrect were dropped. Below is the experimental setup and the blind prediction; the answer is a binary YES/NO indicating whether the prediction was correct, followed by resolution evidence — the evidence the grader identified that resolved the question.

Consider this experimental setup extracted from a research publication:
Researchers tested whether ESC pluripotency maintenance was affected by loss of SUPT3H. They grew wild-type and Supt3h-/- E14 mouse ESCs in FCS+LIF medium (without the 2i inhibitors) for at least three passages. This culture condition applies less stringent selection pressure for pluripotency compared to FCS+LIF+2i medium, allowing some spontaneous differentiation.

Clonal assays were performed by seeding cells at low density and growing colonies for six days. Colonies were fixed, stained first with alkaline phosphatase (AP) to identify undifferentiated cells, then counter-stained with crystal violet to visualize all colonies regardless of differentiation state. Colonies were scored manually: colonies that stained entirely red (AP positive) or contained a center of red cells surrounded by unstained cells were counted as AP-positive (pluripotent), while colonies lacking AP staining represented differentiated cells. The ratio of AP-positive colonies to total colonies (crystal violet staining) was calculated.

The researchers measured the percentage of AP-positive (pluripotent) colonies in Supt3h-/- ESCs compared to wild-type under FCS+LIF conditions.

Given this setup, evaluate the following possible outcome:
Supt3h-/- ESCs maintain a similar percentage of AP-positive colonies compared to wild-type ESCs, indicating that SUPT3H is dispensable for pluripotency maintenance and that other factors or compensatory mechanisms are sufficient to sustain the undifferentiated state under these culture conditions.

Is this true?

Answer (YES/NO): NO